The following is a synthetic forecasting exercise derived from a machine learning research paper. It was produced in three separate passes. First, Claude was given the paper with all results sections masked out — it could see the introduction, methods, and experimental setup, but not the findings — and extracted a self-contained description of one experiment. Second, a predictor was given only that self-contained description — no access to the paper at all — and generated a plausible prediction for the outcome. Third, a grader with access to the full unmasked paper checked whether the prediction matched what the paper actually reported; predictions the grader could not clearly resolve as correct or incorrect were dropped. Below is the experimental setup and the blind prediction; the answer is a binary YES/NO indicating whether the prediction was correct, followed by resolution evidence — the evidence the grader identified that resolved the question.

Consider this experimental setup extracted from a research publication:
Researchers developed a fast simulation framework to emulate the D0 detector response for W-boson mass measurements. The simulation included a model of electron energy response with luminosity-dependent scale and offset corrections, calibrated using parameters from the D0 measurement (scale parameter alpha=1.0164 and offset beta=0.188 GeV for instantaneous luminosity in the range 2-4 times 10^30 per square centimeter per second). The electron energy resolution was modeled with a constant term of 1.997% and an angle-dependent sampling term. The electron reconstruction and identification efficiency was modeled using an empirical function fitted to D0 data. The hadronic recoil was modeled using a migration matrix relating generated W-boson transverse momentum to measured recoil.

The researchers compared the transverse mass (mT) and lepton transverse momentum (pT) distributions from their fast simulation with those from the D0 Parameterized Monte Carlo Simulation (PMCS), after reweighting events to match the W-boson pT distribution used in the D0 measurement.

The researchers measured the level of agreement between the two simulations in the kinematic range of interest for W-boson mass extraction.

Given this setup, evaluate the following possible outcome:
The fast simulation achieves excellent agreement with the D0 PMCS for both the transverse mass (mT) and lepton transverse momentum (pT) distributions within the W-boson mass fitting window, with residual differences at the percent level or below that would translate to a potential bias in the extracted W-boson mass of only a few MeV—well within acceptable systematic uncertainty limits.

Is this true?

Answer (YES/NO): YES